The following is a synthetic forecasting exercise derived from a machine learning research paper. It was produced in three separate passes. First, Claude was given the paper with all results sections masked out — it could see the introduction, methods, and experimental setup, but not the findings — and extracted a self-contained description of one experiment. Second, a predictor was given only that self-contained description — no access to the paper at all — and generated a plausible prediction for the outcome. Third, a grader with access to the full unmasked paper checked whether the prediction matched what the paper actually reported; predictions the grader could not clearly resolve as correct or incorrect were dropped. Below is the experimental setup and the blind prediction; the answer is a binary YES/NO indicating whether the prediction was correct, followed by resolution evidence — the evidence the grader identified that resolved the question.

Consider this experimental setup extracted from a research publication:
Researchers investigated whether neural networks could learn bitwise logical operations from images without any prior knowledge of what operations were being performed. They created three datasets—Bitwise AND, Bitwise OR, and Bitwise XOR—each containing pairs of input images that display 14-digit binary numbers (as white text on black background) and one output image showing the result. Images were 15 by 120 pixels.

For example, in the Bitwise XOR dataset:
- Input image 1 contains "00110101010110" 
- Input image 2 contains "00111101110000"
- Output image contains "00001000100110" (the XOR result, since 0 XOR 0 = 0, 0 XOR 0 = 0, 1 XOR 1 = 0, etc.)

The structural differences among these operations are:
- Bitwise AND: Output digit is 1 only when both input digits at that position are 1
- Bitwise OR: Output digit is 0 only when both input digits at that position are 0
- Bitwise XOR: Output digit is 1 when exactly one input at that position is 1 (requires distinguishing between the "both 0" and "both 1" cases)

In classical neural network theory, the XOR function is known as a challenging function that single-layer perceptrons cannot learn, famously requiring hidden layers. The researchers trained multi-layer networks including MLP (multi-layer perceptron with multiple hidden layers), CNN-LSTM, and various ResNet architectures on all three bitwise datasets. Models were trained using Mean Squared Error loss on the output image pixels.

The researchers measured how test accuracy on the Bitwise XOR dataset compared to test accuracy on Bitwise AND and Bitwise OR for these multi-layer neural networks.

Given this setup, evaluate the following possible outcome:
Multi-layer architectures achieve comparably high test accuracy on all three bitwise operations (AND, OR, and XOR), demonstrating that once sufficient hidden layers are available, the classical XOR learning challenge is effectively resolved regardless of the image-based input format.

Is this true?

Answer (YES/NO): YES